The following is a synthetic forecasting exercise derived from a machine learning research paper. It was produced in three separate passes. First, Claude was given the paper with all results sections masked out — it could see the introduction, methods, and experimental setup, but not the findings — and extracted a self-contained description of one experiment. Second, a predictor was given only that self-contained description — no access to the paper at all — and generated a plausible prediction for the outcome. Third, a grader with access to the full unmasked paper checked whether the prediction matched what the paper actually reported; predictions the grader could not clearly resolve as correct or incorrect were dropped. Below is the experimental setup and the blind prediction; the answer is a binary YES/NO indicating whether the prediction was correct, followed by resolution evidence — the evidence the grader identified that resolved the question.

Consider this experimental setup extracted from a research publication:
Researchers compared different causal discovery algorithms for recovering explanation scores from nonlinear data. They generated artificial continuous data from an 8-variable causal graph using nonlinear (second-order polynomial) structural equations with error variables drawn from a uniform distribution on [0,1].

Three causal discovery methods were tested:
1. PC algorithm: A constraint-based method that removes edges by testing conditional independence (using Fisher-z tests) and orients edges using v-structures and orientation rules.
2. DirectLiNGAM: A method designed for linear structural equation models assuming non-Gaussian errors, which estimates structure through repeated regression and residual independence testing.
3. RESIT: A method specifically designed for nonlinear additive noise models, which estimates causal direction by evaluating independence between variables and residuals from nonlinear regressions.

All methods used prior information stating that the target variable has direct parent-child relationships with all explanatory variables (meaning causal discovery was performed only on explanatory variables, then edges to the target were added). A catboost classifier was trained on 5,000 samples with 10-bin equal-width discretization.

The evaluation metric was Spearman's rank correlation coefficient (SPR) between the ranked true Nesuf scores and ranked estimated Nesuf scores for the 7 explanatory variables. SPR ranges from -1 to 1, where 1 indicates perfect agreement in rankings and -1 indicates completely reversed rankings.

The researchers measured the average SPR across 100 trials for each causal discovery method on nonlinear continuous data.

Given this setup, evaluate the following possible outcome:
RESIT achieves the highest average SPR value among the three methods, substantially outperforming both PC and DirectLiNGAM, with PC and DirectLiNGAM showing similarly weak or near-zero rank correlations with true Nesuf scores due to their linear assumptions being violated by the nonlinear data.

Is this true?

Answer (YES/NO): NO